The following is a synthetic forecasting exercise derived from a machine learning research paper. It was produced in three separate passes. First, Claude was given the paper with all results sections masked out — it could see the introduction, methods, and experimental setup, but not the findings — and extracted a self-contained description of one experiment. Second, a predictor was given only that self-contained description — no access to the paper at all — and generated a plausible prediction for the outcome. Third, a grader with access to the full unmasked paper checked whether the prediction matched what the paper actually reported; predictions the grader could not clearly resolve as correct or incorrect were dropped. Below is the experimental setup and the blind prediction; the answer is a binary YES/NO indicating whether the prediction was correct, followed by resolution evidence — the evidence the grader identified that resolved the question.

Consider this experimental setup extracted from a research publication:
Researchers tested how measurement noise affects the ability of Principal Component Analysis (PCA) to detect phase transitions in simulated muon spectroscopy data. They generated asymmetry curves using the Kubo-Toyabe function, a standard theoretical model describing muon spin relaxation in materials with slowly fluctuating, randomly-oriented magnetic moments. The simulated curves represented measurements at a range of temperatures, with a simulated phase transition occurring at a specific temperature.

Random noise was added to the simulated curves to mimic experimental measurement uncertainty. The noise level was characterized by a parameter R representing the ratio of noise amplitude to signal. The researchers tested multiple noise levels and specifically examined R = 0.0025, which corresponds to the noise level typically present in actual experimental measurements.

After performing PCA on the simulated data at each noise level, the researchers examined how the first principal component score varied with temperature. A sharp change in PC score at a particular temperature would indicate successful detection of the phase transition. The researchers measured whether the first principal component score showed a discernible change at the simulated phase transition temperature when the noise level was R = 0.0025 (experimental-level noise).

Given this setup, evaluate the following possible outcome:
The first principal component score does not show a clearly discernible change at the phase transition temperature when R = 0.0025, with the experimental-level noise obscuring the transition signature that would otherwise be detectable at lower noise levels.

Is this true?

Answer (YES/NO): NO